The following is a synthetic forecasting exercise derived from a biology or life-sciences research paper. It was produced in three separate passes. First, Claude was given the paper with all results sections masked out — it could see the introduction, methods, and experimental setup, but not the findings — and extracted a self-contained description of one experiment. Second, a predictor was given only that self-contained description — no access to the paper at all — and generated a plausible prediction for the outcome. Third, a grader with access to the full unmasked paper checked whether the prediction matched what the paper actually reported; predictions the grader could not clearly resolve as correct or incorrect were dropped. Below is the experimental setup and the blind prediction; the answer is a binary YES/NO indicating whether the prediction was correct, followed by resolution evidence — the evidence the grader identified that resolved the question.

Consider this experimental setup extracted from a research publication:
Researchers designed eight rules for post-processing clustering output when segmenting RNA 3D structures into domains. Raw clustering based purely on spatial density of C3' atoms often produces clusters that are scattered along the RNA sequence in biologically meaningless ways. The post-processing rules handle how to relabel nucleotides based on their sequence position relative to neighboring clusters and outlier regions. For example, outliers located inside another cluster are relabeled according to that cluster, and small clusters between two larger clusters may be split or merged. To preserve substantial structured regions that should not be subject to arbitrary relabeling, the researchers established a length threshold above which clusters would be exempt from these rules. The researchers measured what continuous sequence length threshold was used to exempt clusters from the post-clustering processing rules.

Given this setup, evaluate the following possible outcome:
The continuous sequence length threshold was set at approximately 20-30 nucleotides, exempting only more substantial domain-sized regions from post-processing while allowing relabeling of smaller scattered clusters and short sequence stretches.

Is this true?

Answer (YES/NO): NO